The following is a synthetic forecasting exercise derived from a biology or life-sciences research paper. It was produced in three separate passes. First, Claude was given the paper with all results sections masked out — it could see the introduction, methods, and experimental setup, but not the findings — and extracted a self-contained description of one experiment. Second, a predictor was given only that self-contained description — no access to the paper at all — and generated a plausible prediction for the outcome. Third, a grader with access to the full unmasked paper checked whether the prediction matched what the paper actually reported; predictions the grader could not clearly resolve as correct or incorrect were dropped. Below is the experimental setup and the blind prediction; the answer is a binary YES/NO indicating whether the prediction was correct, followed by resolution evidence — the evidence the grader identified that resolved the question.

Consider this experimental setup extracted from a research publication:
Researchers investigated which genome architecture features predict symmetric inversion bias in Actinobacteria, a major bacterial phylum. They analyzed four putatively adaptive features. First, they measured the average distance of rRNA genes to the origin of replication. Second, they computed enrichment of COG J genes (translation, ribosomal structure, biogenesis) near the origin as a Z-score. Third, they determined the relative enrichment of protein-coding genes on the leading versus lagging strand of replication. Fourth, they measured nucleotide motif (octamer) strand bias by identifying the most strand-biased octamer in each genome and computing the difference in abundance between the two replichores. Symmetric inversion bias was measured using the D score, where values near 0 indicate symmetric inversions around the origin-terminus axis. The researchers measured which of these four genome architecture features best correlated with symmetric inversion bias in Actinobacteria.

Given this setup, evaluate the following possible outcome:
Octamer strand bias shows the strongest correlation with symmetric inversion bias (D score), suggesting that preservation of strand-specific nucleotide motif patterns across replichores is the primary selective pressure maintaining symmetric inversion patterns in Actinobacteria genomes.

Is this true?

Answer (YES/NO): YES